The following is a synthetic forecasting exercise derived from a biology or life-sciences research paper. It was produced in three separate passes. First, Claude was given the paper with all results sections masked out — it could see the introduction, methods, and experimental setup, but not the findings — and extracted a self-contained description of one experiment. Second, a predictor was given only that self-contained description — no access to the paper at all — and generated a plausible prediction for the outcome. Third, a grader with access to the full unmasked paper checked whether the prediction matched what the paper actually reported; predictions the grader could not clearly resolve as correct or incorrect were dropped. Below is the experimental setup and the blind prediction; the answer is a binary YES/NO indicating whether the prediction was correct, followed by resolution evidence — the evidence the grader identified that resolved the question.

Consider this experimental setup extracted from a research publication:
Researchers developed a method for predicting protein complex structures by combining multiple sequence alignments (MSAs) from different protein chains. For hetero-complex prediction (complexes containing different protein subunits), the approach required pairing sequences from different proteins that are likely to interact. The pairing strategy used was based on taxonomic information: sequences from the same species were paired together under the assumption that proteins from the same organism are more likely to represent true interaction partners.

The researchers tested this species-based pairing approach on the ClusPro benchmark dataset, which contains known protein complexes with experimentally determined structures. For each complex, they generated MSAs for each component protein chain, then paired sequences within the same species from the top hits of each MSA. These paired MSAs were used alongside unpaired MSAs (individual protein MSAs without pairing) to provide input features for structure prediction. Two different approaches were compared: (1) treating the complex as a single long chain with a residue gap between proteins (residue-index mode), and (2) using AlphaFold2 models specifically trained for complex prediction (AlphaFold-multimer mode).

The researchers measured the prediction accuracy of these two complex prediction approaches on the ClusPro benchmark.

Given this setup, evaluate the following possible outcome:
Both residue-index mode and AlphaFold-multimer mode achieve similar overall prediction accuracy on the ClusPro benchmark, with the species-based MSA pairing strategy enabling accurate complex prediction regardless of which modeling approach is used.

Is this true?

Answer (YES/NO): NO